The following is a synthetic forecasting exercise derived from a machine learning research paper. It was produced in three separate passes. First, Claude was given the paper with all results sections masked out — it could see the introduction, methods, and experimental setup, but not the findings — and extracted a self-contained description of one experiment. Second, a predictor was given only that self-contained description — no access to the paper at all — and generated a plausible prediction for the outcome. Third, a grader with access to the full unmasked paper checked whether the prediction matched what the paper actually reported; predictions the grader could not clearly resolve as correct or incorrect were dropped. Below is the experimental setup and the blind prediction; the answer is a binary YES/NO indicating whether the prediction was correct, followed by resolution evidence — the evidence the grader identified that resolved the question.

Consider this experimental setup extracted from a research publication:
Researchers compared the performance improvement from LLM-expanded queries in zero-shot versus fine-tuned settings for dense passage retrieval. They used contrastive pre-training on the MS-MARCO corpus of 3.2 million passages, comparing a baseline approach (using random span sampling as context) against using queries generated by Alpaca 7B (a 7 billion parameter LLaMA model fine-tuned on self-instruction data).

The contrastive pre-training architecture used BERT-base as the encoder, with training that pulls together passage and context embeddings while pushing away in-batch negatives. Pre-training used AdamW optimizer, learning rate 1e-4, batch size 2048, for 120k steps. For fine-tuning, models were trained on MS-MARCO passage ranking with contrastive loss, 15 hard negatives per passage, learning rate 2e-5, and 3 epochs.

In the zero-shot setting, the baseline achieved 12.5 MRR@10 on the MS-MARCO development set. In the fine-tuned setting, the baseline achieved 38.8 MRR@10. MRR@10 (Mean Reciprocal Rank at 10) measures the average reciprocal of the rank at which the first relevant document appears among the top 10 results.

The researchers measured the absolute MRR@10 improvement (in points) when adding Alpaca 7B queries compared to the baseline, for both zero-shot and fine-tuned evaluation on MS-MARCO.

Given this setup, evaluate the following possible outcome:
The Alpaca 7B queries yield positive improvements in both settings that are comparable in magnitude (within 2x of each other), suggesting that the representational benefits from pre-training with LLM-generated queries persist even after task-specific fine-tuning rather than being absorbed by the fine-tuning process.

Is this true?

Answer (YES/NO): NO